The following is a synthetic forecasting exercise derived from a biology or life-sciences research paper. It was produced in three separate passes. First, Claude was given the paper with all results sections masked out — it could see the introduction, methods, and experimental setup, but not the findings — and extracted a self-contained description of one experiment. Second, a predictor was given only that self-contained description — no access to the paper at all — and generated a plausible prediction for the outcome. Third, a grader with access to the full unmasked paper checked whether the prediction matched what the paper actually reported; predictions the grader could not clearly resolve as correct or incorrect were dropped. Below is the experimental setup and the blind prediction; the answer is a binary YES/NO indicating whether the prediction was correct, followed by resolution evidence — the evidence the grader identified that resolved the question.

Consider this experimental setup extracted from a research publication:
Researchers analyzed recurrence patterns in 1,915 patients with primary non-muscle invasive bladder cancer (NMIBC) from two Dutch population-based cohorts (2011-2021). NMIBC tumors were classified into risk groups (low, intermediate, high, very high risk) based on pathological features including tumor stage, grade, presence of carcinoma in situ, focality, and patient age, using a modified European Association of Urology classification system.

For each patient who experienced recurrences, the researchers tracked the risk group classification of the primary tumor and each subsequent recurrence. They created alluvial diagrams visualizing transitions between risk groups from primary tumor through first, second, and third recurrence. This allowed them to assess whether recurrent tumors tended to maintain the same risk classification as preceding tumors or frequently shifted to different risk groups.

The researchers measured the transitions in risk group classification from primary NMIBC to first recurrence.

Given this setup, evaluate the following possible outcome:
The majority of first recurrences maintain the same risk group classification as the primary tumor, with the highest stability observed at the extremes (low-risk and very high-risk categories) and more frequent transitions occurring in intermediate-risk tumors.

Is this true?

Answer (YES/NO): NO